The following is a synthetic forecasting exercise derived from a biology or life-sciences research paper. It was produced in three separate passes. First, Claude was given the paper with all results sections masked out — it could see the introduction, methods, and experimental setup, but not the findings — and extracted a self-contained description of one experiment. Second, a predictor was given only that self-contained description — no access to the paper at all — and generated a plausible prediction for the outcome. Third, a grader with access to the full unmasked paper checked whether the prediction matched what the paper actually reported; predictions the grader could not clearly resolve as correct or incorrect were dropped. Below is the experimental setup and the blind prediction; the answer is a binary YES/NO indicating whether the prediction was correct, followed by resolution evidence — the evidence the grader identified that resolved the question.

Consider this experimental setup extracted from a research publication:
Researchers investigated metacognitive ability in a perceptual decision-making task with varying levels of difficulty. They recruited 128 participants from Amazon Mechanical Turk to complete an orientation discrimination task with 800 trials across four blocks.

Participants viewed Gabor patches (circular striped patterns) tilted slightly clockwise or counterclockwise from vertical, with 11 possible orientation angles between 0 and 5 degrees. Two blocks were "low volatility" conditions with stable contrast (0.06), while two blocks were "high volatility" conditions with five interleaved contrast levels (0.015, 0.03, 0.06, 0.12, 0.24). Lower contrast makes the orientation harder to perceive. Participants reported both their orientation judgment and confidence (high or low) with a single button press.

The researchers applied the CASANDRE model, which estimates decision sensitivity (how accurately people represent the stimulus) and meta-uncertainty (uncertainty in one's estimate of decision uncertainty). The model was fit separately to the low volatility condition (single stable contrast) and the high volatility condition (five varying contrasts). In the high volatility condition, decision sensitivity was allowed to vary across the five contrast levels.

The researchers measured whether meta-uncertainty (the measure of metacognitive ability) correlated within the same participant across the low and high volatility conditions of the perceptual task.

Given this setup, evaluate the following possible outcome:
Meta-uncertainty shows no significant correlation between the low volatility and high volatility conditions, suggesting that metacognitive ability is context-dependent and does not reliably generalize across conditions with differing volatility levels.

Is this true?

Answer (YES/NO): NO